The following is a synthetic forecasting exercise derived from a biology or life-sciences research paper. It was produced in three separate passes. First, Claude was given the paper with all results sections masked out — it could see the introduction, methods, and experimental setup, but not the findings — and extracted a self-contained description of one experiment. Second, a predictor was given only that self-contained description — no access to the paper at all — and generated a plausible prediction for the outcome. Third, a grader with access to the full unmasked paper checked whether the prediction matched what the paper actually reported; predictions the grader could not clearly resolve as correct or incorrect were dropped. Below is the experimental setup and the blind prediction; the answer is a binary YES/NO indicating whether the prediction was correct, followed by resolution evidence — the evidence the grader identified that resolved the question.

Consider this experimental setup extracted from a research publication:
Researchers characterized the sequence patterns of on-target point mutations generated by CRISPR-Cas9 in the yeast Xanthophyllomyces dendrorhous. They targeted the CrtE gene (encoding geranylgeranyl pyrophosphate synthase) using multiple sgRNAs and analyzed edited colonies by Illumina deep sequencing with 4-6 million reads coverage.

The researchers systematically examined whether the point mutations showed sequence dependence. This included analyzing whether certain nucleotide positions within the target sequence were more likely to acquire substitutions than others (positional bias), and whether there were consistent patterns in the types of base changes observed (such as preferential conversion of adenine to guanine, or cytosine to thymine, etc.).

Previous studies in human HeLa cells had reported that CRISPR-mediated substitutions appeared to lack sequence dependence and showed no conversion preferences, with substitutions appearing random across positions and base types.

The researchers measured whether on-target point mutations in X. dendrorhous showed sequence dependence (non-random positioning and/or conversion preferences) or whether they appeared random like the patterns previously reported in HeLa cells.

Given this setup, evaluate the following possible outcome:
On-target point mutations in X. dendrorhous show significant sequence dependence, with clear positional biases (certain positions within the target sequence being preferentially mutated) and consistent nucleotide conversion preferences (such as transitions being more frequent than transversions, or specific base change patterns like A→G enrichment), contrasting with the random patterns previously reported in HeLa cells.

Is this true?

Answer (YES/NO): YES